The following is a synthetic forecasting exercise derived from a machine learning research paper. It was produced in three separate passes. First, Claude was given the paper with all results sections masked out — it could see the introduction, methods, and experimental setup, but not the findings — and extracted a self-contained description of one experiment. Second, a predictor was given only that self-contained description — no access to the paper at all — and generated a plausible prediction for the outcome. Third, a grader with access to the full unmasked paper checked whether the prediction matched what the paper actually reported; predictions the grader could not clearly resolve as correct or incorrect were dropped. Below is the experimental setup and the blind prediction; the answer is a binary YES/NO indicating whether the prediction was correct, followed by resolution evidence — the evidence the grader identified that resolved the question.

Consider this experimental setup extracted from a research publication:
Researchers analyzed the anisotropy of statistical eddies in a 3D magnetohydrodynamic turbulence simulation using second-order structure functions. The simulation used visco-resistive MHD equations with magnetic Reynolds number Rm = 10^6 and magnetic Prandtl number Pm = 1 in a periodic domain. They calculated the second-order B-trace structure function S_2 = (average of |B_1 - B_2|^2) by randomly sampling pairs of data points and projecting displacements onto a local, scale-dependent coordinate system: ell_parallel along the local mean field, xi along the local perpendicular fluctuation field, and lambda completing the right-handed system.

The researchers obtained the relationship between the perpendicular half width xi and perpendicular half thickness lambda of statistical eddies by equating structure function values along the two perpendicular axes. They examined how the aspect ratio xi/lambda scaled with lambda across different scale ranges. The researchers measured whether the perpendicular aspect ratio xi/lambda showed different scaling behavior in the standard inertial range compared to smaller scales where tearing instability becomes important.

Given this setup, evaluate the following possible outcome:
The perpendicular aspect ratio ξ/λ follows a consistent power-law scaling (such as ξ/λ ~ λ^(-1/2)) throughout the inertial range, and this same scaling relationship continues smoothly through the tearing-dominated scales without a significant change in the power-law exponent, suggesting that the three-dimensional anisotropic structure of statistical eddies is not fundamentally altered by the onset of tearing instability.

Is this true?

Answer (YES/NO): NO